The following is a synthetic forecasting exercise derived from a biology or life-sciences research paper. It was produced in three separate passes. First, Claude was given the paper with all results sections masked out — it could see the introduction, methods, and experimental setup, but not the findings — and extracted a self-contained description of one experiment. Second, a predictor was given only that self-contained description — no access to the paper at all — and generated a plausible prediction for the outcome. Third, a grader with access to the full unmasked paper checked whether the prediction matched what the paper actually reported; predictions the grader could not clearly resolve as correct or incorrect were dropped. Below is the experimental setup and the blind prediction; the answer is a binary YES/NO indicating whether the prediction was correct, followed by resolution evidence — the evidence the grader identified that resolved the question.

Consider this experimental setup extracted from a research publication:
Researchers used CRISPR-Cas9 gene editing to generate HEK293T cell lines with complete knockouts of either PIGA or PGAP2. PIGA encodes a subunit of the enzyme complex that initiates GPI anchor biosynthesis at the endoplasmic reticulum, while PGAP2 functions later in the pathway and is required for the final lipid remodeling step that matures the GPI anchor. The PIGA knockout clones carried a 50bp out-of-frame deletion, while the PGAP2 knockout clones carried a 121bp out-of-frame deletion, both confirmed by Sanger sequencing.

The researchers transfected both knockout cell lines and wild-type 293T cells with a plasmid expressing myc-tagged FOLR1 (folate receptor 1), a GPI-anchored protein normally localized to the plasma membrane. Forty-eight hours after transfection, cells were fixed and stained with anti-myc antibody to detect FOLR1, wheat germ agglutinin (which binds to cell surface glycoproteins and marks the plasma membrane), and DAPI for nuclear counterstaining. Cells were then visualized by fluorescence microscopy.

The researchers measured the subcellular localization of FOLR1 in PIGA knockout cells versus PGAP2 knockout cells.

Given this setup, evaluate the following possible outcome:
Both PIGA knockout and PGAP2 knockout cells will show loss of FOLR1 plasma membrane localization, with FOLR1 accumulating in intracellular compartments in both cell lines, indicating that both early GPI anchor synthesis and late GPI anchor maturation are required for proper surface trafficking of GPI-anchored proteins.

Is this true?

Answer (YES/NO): YES